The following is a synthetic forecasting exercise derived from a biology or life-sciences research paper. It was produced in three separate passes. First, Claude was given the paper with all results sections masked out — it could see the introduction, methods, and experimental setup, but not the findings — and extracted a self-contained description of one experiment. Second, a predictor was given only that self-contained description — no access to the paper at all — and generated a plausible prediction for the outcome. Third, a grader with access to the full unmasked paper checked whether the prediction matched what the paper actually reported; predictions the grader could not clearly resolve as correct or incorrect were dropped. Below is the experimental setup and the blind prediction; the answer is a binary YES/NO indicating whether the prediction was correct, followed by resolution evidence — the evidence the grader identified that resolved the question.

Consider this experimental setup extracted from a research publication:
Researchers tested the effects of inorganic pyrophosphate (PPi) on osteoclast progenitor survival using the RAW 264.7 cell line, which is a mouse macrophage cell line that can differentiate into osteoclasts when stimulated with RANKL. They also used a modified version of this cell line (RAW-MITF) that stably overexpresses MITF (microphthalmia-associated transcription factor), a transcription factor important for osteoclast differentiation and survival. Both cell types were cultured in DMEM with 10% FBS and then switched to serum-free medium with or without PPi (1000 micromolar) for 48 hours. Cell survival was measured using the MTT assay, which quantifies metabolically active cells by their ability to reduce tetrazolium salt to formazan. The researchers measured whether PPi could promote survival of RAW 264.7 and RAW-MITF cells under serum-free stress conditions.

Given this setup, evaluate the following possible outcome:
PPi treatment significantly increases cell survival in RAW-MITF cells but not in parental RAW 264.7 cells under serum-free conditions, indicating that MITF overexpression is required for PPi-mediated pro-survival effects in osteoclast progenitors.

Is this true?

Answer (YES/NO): NO